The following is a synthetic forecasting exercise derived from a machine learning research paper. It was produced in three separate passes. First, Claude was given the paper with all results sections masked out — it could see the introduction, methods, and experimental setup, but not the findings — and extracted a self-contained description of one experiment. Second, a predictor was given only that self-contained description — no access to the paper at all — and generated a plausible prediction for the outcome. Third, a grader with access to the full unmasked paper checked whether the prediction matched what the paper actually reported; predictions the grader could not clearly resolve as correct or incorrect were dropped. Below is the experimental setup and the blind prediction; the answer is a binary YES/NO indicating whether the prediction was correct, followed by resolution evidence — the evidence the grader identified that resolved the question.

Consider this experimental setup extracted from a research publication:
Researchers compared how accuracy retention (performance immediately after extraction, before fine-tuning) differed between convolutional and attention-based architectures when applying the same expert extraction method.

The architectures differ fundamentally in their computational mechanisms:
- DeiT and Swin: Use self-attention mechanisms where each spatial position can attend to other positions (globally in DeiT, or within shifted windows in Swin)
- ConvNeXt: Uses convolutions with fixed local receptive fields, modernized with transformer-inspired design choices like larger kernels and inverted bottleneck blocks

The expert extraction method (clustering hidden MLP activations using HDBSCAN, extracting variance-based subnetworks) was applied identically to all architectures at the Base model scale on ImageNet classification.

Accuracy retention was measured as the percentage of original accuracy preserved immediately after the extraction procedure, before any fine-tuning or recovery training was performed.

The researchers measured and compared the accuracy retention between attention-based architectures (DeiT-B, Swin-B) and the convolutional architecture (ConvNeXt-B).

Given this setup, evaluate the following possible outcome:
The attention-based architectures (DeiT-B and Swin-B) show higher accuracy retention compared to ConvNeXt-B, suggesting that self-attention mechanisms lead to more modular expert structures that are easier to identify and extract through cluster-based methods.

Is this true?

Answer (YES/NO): NO